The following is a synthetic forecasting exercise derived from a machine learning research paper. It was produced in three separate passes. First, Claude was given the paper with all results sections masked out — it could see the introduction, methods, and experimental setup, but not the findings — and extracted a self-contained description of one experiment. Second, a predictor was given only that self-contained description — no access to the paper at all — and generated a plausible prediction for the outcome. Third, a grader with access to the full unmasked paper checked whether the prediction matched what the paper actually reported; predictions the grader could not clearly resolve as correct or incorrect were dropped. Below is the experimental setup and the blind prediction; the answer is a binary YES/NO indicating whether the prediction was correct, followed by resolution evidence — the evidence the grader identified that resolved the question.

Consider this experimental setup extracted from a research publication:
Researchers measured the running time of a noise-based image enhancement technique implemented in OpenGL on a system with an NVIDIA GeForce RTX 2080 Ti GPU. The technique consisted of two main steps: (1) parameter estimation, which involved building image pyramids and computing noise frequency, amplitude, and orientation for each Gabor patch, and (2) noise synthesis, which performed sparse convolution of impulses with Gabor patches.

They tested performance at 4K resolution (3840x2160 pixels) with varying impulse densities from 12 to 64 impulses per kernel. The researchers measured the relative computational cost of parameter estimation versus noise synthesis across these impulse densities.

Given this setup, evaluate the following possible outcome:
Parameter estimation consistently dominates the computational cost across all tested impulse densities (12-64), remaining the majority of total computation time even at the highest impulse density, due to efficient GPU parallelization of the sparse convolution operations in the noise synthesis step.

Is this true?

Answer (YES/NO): NO